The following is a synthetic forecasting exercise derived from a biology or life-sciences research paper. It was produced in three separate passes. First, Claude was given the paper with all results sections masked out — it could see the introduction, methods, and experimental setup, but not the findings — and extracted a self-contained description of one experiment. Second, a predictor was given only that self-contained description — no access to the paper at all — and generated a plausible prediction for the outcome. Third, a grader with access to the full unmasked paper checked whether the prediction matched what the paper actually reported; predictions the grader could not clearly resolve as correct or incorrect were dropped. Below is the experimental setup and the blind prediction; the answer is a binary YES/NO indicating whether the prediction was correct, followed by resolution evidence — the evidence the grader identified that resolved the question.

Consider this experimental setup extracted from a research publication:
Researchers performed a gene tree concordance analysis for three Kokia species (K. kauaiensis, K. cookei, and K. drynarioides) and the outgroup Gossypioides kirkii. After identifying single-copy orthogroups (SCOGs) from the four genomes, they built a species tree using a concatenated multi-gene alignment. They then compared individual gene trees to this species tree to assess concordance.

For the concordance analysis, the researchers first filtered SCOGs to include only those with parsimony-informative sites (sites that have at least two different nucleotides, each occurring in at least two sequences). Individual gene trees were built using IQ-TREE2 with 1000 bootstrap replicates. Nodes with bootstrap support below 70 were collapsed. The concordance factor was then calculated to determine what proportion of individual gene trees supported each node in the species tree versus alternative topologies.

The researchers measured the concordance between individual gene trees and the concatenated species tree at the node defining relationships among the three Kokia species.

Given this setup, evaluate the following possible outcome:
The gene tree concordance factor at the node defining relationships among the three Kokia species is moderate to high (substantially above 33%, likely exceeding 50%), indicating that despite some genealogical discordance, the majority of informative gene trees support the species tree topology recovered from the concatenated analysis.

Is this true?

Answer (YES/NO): YES